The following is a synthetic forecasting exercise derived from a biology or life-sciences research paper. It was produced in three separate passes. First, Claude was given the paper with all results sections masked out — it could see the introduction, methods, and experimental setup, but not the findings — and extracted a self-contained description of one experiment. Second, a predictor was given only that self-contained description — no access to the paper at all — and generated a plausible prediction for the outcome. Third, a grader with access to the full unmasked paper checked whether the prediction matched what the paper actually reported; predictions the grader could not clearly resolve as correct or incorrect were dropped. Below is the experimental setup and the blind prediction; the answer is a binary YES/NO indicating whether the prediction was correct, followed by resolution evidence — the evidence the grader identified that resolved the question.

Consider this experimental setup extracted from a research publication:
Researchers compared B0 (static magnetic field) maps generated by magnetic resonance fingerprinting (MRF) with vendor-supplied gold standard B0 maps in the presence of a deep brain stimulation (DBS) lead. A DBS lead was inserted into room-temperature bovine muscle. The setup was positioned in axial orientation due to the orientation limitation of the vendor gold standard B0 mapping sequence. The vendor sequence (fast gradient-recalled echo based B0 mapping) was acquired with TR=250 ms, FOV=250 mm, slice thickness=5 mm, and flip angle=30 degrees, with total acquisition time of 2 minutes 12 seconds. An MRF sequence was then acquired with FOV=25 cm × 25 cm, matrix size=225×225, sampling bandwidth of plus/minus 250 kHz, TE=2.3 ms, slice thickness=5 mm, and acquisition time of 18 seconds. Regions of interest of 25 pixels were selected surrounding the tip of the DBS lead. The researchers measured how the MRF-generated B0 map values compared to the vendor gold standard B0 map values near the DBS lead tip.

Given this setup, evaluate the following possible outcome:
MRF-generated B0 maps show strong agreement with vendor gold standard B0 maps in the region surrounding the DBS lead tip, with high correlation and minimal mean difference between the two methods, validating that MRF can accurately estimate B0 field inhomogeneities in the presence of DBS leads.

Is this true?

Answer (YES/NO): NO